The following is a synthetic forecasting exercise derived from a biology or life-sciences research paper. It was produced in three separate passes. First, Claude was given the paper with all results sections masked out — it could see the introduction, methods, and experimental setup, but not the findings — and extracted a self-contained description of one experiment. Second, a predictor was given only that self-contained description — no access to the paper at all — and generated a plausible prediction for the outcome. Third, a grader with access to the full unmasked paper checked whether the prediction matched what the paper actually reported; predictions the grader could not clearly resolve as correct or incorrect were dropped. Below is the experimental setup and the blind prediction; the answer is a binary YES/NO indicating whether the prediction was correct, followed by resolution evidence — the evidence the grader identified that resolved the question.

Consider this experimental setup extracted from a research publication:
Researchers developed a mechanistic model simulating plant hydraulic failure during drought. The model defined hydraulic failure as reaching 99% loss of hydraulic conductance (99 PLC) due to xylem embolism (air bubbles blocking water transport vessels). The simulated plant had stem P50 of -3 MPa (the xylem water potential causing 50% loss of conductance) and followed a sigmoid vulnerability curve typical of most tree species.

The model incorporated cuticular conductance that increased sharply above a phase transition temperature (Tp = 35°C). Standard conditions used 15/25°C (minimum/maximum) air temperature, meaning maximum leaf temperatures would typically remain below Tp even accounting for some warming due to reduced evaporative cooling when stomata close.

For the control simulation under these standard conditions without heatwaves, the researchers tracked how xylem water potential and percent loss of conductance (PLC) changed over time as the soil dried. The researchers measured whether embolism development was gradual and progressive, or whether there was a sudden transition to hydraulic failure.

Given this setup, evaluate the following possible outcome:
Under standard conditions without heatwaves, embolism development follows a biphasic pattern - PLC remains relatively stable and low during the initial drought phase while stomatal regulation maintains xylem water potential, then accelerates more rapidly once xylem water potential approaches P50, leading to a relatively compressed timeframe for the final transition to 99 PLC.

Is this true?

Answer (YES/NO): YES